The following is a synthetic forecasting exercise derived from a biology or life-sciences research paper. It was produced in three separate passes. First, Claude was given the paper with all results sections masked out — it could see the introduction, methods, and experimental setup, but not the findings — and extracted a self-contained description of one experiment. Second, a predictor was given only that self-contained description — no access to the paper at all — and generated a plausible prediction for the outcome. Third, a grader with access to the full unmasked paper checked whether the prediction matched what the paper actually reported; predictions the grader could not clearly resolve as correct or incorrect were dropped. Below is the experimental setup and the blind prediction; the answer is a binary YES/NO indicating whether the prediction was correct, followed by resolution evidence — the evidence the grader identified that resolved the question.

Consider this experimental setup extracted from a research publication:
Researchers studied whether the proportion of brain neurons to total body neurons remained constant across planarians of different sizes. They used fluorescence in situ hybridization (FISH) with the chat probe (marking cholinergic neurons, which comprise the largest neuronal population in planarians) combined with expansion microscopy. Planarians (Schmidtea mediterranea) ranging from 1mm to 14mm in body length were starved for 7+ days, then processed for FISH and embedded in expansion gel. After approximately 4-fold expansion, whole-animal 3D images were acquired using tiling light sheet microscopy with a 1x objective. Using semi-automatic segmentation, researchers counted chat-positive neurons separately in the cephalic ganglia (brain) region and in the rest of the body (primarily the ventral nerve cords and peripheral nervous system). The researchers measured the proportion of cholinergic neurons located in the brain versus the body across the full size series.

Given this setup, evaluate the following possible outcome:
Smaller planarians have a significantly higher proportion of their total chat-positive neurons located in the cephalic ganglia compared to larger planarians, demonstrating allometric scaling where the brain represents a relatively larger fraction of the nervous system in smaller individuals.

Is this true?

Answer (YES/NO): NO